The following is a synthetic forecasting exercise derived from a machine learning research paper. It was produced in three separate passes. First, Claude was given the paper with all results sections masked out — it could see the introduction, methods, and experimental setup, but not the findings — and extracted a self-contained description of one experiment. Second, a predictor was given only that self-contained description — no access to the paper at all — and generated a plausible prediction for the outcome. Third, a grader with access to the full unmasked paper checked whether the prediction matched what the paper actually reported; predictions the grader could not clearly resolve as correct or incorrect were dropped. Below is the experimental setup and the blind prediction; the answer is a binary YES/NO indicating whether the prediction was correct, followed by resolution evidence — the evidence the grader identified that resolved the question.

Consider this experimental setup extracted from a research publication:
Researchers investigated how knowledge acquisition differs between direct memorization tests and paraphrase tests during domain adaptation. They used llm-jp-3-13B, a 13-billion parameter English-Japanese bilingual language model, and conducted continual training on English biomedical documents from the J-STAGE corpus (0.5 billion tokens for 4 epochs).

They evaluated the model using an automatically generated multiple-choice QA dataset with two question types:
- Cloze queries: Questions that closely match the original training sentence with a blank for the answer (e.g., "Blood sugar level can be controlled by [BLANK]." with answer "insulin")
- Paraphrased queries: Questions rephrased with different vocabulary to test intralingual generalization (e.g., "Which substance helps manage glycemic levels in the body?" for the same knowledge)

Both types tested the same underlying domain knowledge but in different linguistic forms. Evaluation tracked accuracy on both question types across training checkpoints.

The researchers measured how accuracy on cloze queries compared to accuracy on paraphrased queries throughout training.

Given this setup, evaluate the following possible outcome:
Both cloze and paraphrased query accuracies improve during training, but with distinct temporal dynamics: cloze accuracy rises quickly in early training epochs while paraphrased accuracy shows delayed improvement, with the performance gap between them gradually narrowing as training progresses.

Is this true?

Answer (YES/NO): NO